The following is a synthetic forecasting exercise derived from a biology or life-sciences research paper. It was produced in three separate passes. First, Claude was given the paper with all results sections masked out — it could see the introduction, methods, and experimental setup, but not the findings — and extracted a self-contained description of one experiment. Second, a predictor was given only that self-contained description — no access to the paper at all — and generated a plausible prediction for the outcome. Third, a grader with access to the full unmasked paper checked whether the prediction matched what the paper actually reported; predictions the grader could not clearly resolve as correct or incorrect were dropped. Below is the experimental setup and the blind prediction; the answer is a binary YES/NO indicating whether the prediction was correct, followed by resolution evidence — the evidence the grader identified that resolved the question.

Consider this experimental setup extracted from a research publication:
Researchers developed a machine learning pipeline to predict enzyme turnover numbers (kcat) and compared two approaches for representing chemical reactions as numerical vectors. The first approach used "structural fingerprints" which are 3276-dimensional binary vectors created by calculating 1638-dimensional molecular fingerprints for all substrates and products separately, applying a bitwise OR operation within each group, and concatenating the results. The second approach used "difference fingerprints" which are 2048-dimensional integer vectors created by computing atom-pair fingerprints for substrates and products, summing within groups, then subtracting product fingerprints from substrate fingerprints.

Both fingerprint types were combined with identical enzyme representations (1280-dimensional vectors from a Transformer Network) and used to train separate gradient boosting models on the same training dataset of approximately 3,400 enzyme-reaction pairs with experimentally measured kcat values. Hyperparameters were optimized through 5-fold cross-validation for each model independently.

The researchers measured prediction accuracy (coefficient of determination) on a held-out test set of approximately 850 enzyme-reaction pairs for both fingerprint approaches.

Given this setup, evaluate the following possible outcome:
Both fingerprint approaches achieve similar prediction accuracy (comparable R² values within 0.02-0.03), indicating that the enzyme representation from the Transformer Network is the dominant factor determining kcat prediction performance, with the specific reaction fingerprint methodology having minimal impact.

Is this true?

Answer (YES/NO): NO